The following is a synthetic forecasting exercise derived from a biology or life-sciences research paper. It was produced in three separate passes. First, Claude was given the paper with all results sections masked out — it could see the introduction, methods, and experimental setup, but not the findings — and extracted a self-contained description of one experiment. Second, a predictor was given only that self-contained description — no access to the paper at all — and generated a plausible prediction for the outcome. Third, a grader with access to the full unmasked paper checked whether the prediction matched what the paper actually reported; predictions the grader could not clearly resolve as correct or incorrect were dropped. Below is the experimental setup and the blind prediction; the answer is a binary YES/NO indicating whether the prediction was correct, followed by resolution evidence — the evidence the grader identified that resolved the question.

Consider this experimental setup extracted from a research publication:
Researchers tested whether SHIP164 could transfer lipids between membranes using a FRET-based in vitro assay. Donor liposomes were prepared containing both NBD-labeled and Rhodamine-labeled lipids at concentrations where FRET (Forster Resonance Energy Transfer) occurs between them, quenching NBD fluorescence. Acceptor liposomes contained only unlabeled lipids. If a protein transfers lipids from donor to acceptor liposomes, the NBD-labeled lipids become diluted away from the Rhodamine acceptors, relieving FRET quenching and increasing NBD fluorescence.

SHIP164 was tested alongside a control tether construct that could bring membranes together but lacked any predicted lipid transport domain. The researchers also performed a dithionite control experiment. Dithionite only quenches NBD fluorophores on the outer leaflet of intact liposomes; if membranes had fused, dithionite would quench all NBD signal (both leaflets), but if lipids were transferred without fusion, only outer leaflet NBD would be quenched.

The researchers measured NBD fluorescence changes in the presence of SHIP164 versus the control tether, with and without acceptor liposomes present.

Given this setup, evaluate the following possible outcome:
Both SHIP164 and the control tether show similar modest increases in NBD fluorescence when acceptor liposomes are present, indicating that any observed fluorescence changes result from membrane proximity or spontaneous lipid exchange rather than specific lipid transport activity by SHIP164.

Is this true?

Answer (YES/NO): NO